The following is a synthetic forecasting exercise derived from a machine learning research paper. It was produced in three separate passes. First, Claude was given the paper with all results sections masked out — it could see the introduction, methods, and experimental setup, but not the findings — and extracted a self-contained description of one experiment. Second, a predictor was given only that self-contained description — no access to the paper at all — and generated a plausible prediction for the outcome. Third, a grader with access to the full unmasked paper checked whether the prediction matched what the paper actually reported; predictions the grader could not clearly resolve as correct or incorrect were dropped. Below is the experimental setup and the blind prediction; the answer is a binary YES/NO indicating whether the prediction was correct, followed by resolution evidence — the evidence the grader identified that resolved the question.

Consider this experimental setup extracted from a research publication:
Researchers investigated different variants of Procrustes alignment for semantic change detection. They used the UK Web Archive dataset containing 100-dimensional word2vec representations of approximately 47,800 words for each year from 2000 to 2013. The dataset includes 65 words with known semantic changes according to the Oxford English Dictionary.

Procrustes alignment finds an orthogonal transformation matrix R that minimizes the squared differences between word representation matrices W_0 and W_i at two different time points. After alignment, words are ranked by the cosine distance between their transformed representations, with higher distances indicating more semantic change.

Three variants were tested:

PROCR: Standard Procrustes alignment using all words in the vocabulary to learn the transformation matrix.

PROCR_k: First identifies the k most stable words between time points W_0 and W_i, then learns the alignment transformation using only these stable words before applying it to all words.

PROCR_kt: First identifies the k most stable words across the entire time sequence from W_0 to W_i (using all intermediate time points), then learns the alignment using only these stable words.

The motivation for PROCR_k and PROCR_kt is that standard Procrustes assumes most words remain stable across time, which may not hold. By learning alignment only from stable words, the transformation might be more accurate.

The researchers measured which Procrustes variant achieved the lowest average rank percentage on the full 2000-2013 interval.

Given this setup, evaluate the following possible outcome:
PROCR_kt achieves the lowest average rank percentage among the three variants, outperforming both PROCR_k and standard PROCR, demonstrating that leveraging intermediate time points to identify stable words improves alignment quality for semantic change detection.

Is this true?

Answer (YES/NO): NO